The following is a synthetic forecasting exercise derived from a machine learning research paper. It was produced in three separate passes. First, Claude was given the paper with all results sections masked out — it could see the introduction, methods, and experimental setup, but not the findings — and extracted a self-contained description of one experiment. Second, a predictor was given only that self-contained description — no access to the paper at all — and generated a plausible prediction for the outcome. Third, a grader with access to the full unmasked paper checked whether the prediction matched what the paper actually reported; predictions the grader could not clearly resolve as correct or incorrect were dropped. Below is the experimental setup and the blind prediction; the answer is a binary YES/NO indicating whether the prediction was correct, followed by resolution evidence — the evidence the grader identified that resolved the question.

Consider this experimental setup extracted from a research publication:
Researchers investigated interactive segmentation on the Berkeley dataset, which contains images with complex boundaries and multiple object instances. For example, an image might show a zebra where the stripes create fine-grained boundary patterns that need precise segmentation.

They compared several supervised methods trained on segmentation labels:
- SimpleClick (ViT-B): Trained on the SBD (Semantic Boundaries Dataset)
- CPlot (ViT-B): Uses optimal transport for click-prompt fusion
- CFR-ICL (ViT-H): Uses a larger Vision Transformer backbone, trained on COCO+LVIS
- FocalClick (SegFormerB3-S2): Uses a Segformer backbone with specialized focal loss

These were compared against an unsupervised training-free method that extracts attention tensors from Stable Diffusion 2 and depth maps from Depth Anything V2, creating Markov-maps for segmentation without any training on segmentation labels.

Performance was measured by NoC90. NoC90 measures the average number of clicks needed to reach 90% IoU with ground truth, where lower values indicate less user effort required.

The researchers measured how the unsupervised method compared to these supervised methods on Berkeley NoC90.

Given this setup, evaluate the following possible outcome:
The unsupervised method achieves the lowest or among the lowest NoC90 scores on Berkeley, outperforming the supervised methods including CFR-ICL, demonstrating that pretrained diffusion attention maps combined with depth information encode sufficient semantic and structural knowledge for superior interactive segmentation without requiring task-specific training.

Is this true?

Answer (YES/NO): NO